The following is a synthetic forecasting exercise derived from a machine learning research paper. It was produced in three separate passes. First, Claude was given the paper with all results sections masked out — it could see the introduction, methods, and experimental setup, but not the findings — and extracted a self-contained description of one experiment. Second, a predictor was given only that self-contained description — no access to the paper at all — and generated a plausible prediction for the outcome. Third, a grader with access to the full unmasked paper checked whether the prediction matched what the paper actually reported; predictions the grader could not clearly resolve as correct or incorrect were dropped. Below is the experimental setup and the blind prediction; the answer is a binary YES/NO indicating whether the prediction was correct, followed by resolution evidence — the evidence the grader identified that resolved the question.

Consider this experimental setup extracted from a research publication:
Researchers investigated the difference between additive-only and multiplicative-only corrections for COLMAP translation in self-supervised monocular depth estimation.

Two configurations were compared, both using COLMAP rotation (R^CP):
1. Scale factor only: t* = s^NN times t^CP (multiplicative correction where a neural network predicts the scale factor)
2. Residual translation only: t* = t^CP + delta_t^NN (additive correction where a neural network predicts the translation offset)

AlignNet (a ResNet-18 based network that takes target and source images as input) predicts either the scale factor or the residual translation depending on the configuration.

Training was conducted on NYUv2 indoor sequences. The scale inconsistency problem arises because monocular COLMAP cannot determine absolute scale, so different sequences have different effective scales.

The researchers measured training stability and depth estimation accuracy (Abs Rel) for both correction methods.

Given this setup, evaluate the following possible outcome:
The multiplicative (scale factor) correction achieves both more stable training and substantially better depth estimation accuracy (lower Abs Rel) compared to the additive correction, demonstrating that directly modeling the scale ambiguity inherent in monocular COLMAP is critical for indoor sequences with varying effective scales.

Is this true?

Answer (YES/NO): YES